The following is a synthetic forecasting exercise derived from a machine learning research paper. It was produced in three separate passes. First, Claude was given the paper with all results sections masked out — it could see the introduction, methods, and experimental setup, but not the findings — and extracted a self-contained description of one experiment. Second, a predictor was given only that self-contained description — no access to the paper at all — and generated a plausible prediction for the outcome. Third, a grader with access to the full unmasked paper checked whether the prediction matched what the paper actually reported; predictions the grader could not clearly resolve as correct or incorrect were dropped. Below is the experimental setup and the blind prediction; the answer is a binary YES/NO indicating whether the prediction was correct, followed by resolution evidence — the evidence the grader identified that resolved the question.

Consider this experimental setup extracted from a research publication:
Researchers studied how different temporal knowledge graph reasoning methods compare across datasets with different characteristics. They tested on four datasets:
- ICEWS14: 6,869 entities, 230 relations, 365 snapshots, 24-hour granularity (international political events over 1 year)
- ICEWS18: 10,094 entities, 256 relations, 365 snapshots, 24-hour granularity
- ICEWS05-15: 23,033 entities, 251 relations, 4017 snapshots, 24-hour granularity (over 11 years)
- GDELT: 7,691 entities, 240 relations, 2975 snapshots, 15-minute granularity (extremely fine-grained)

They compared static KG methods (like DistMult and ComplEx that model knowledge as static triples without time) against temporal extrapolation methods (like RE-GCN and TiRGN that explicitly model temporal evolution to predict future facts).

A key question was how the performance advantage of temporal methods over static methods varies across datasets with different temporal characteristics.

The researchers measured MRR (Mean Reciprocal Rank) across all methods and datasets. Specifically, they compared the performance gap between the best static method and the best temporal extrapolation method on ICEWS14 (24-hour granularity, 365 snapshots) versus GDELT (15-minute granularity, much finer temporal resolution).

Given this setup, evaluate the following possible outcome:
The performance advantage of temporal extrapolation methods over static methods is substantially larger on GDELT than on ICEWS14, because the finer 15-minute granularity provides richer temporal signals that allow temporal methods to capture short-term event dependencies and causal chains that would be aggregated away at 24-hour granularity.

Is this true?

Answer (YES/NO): NO